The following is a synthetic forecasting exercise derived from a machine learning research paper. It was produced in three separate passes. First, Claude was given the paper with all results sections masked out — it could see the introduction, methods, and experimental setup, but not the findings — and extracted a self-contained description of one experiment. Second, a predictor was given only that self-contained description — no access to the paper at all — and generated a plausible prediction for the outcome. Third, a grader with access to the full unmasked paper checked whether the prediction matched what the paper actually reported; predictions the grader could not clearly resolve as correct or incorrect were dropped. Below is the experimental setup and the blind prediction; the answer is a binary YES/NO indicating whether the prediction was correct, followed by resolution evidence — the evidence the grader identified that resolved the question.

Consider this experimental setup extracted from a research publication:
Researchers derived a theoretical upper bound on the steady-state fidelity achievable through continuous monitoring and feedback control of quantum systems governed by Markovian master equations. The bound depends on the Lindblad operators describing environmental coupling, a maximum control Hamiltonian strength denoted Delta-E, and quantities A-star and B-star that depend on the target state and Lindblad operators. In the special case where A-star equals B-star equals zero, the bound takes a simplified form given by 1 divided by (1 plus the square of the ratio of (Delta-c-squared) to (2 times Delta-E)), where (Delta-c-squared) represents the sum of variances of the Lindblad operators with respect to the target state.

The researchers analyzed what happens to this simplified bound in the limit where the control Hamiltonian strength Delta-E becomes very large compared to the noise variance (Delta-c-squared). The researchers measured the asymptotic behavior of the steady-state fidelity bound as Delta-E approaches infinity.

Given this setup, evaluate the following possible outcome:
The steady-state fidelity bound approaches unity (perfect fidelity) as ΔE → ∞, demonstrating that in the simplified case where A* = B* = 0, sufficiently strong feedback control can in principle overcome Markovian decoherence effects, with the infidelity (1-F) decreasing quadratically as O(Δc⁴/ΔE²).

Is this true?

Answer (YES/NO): YES